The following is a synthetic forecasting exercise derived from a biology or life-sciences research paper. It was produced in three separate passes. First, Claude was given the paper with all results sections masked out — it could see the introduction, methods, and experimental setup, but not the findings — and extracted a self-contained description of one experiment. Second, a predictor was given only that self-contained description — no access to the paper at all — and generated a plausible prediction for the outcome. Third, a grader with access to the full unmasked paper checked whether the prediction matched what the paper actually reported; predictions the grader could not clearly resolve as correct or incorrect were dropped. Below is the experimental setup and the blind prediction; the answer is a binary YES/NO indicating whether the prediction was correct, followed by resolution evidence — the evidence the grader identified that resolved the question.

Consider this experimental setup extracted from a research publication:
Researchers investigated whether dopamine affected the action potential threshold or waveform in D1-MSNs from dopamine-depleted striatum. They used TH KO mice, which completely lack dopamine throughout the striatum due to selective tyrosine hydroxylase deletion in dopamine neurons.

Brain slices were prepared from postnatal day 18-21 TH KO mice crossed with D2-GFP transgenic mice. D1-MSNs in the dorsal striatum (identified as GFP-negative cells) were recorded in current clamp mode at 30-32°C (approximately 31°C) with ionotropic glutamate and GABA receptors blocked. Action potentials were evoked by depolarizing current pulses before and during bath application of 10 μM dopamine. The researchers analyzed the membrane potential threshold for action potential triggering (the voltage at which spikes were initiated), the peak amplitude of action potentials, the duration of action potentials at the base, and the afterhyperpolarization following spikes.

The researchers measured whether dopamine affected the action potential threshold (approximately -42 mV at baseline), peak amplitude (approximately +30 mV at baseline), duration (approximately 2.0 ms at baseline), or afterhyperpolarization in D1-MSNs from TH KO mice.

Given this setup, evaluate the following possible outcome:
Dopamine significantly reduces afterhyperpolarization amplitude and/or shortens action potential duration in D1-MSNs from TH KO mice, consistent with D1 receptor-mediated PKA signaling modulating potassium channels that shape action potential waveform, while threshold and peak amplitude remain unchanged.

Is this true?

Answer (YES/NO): NO